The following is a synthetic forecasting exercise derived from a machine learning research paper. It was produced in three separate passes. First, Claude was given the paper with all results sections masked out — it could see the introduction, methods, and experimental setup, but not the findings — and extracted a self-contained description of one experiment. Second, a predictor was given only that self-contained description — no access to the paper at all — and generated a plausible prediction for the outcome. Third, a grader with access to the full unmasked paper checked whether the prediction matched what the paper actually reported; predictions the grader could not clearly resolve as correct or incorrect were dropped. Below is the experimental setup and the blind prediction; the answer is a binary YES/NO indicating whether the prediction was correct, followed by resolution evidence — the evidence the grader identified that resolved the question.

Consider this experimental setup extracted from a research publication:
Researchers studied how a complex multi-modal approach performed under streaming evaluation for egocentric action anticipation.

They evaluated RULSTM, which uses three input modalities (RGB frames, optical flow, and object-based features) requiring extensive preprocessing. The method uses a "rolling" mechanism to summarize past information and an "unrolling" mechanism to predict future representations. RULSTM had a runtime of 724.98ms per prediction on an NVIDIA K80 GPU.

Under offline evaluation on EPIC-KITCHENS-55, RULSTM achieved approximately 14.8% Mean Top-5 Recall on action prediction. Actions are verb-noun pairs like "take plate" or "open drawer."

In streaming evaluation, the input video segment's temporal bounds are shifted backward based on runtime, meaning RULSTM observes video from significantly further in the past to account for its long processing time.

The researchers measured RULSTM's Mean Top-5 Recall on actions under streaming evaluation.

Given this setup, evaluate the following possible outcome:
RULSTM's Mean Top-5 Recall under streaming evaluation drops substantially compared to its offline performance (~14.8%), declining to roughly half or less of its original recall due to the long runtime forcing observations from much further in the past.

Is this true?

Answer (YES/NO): NO